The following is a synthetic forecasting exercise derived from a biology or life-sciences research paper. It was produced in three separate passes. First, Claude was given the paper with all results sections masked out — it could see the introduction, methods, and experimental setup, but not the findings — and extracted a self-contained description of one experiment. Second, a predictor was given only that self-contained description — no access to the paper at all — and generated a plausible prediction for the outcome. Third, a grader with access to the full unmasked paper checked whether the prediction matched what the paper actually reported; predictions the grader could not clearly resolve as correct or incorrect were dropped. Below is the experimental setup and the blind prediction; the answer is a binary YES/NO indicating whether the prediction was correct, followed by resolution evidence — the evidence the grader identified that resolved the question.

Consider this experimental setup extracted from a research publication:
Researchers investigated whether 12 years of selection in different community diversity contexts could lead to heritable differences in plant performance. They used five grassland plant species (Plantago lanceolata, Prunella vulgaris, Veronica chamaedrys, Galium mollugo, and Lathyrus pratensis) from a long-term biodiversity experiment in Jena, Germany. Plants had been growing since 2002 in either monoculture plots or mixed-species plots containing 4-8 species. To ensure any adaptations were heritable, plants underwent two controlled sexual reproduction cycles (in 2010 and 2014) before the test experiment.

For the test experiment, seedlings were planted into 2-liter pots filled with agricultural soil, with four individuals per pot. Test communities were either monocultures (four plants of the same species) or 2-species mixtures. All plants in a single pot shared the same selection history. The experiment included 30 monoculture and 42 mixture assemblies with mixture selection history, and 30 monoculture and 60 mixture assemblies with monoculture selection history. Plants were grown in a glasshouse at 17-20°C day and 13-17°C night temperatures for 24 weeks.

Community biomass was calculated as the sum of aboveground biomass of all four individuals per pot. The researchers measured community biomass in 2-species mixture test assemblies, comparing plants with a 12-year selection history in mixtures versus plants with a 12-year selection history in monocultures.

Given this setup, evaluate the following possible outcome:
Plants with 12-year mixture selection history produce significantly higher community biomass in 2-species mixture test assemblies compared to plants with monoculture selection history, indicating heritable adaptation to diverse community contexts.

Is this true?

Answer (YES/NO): NO